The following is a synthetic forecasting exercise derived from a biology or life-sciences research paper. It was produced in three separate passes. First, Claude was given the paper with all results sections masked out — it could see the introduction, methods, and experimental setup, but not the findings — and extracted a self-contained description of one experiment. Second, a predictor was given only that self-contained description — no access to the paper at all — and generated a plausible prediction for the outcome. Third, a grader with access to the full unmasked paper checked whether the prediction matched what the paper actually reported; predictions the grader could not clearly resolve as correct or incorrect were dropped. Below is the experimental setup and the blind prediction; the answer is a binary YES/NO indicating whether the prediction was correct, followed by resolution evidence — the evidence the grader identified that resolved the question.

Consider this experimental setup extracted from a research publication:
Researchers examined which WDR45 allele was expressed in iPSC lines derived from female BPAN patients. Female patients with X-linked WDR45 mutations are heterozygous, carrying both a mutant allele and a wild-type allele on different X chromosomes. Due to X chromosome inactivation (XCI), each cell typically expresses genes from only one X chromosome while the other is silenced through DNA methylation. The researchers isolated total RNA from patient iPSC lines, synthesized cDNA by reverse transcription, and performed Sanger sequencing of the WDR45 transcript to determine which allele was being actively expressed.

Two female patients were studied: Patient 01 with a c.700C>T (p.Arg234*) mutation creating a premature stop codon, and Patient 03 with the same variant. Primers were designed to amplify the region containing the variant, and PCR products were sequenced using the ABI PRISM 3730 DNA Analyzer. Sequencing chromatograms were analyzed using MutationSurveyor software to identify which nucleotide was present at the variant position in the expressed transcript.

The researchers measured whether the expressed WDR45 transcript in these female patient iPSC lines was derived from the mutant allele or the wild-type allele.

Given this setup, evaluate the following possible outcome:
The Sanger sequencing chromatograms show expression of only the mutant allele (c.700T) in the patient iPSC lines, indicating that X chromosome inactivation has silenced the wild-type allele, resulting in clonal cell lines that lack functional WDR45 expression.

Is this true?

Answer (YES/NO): YES